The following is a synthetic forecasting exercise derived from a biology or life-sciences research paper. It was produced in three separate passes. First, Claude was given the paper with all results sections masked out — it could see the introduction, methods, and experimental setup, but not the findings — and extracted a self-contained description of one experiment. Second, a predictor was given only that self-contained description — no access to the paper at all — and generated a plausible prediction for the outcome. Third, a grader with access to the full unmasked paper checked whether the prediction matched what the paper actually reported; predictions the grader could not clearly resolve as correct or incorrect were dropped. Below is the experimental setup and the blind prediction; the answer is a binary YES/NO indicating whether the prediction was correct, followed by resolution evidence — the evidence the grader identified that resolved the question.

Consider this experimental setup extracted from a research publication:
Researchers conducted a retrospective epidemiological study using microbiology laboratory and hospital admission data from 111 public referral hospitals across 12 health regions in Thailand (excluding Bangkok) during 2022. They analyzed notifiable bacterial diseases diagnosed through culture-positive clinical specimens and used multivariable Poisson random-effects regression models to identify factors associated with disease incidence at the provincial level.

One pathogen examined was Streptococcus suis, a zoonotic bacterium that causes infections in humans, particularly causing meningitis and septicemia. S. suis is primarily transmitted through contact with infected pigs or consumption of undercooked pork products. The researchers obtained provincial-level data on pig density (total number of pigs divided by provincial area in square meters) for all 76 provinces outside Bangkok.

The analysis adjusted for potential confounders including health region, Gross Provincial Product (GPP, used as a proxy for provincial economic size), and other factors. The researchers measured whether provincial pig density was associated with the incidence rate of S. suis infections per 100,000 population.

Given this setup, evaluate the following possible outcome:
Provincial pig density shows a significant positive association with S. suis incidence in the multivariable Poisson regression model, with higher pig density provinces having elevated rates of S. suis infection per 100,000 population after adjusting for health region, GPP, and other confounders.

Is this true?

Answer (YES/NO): NO